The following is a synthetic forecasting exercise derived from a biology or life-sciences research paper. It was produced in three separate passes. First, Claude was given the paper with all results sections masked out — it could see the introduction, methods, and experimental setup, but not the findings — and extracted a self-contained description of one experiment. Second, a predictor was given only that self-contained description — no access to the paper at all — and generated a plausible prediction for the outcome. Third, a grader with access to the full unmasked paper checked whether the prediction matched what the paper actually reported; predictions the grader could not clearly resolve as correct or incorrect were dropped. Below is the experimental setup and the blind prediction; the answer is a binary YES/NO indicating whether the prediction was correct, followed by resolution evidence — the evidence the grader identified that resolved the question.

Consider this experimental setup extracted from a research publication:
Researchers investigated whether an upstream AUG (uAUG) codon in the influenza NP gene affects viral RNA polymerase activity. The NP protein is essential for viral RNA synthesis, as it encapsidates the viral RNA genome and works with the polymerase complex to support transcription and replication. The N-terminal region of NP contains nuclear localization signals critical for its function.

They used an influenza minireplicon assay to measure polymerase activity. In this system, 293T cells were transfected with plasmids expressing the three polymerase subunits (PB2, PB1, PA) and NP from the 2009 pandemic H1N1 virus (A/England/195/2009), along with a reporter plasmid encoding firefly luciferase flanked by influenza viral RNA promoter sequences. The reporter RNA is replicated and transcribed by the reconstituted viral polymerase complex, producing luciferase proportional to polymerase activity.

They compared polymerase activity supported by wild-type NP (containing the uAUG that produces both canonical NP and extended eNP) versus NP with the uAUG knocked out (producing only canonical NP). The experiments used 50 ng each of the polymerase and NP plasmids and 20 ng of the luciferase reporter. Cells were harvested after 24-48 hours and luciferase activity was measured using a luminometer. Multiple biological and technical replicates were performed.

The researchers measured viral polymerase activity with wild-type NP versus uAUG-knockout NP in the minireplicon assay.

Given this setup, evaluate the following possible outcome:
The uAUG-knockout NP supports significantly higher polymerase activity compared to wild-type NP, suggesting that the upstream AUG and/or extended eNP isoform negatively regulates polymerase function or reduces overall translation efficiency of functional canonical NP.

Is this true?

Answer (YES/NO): NO